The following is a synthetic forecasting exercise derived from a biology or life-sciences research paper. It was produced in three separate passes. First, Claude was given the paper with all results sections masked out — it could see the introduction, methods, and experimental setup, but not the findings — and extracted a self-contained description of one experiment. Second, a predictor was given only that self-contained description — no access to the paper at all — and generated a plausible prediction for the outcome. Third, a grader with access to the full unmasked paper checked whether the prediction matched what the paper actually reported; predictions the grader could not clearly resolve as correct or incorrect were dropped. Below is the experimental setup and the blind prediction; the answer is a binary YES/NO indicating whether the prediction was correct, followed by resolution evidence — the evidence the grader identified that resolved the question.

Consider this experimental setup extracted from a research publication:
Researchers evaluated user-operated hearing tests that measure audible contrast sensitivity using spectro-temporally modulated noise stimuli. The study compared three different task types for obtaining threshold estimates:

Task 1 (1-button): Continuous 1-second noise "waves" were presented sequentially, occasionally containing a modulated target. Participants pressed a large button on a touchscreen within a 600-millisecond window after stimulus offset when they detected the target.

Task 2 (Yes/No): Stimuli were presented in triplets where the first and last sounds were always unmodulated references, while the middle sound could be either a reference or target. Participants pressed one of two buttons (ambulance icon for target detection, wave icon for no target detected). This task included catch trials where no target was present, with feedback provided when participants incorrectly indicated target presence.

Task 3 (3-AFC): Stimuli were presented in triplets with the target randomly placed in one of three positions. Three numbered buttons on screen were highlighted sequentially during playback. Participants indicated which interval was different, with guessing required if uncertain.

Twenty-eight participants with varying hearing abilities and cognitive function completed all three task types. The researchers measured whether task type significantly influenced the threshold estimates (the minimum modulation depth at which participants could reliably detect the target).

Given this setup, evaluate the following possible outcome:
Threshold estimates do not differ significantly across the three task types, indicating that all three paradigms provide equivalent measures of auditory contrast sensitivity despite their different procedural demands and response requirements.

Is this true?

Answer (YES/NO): NO